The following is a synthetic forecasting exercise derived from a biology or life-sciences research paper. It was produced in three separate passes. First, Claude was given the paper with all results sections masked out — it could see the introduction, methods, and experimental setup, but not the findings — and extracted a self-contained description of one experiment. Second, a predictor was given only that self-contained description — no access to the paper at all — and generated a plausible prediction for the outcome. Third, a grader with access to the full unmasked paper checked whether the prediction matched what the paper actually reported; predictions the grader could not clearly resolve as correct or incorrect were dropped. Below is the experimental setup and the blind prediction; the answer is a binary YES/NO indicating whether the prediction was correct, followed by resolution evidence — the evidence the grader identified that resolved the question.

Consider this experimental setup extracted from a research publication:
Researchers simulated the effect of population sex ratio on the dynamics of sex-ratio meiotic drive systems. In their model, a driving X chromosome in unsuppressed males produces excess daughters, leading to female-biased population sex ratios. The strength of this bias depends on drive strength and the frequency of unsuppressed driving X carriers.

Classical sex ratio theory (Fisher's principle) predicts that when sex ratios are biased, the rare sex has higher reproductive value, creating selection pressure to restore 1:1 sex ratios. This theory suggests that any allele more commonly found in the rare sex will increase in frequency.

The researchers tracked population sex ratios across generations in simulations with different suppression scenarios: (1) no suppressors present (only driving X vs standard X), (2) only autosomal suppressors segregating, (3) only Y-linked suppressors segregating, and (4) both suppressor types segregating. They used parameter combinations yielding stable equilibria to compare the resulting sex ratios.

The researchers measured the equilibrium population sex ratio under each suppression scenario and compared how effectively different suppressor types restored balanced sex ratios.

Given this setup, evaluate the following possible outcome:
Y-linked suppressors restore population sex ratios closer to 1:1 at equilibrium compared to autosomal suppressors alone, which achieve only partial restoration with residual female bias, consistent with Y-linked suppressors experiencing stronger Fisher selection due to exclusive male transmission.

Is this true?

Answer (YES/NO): NO